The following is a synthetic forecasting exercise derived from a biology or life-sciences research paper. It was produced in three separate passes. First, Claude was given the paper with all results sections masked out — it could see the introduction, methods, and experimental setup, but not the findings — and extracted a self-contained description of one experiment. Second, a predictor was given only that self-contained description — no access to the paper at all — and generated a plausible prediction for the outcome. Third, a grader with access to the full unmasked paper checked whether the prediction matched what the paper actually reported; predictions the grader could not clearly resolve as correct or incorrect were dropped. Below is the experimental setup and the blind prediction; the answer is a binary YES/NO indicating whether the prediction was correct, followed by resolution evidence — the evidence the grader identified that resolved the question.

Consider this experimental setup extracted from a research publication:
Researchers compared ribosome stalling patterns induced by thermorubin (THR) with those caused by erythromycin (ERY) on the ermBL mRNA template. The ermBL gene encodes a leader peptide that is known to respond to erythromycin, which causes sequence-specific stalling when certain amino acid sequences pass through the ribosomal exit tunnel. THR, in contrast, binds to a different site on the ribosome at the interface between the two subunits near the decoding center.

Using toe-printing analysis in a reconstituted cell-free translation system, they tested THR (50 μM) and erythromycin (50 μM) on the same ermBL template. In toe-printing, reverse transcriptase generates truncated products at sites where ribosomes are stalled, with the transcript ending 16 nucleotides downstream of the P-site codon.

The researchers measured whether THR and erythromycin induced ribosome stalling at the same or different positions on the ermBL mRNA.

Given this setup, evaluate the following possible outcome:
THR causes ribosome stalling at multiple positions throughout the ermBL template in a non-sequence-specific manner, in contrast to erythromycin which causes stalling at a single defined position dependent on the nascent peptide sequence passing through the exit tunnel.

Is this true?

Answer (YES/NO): YES